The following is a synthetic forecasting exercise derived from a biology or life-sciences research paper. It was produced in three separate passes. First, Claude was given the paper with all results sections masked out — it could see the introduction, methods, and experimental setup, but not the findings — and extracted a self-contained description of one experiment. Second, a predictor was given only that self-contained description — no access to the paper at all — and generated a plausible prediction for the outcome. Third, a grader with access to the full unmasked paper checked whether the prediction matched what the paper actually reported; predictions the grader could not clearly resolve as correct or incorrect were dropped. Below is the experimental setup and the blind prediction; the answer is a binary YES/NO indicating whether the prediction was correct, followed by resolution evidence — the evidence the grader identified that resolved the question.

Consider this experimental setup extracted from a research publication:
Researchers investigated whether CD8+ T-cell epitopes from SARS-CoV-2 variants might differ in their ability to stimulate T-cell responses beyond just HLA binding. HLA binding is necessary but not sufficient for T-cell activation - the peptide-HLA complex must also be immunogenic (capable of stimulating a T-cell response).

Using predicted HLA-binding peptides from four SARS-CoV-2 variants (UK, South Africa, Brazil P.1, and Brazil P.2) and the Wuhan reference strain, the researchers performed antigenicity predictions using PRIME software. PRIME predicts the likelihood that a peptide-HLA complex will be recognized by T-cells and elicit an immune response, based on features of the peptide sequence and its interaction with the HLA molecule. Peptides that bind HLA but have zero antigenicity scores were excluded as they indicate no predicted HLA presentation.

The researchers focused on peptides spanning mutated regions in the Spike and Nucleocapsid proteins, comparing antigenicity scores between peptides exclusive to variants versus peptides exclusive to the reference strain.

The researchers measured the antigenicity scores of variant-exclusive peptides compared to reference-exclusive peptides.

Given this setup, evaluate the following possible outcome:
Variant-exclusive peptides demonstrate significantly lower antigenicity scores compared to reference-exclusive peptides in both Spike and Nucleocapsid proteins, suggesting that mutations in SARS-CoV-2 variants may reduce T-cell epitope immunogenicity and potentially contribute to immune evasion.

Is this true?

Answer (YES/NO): NO